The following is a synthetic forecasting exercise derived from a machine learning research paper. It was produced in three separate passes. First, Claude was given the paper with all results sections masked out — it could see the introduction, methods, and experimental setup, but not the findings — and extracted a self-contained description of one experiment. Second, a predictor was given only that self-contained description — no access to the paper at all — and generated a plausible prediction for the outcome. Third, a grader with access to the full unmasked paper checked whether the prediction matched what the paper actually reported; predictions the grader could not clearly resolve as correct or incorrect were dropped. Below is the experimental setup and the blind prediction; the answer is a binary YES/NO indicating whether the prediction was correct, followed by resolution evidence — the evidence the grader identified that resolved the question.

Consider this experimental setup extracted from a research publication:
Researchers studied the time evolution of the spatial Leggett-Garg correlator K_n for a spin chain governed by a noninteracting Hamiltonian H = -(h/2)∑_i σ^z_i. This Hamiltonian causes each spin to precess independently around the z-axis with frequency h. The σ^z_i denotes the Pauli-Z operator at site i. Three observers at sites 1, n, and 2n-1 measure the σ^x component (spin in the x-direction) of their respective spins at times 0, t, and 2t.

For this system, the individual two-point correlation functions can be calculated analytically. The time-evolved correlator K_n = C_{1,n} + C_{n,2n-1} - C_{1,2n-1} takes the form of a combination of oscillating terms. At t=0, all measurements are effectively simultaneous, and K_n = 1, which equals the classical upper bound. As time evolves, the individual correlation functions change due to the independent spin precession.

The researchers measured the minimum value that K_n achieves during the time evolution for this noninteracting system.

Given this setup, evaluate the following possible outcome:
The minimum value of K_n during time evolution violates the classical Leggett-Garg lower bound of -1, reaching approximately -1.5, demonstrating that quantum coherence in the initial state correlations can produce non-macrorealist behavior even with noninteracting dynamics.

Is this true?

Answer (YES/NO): NO